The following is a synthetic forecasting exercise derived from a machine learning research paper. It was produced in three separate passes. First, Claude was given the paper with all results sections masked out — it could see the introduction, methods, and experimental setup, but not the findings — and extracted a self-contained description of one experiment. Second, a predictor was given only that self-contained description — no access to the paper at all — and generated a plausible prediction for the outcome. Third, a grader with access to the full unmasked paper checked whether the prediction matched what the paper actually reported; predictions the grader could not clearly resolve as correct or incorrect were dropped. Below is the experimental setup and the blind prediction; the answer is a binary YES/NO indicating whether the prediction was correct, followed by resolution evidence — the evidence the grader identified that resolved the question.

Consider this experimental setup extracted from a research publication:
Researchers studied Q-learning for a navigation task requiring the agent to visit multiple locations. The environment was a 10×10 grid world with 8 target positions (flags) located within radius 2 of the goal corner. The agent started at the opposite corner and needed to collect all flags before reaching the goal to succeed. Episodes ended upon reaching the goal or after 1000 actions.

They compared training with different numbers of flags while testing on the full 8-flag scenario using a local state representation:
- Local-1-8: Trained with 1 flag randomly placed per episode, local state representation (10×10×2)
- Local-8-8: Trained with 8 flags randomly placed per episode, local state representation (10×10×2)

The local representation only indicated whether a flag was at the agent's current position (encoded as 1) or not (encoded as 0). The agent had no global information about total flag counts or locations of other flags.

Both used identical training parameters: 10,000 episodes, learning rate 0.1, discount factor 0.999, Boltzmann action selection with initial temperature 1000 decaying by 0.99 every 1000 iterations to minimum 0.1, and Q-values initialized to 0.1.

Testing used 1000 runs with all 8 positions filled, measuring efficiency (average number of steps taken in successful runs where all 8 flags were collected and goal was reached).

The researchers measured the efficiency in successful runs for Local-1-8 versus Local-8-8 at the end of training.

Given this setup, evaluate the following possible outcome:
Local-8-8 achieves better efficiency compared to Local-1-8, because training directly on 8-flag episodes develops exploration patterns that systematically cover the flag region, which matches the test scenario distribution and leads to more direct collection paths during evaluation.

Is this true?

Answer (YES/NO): YES